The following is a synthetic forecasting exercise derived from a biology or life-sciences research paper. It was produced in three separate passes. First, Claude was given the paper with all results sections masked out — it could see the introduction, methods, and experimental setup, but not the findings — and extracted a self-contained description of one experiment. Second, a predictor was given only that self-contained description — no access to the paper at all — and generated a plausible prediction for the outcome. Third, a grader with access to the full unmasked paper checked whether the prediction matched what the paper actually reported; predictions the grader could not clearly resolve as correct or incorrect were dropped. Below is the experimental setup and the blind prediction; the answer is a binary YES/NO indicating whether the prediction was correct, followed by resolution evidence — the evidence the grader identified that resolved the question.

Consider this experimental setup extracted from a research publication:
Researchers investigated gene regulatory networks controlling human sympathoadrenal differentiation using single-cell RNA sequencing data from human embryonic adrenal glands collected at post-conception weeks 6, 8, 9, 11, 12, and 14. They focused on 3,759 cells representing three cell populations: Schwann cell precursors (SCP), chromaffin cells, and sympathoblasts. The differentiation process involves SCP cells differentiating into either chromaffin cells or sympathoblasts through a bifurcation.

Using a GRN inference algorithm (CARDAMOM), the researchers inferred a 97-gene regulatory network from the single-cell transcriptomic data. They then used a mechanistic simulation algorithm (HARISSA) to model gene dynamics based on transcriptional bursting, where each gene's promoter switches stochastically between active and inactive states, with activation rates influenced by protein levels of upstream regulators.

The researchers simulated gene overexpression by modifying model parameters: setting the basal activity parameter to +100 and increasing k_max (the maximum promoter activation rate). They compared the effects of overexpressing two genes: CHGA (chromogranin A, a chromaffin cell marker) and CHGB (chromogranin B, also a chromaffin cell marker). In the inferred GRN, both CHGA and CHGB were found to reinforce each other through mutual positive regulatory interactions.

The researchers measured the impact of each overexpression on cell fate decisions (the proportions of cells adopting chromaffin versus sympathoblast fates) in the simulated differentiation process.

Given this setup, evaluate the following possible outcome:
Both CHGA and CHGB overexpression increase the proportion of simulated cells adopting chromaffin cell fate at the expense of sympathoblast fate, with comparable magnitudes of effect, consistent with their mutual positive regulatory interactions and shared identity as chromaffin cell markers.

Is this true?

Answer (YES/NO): NO